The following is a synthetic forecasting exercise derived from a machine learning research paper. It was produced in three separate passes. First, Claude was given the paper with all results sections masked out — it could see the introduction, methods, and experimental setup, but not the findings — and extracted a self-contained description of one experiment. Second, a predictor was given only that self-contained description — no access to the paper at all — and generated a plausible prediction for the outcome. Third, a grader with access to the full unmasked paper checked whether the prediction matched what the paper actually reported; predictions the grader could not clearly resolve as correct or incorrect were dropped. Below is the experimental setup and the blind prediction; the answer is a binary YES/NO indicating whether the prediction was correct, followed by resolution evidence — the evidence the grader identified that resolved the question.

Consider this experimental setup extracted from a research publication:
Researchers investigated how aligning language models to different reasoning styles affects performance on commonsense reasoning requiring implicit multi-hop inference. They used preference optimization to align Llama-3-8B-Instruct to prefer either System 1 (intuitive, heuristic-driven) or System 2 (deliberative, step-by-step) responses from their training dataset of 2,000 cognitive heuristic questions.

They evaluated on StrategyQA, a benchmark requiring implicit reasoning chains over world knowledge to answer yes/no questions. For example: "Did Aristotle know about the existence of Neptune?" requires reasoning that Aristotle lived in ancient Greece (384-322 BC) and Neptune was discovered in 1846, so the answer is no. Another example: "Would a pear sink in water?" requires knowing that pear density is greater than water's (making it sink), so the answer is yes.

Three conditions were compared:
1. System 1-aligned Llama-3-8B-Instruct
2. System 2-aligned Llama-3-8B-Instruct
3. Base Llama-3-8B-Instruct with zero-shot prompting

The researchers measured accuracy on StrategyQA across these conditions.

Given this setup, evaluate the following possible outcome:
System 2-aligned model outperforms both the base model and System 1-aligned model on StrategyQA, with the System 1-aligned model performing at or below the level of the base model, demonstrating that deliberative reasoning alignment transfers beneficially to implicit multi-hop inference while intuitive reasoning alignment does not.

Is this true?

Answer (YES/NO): NO